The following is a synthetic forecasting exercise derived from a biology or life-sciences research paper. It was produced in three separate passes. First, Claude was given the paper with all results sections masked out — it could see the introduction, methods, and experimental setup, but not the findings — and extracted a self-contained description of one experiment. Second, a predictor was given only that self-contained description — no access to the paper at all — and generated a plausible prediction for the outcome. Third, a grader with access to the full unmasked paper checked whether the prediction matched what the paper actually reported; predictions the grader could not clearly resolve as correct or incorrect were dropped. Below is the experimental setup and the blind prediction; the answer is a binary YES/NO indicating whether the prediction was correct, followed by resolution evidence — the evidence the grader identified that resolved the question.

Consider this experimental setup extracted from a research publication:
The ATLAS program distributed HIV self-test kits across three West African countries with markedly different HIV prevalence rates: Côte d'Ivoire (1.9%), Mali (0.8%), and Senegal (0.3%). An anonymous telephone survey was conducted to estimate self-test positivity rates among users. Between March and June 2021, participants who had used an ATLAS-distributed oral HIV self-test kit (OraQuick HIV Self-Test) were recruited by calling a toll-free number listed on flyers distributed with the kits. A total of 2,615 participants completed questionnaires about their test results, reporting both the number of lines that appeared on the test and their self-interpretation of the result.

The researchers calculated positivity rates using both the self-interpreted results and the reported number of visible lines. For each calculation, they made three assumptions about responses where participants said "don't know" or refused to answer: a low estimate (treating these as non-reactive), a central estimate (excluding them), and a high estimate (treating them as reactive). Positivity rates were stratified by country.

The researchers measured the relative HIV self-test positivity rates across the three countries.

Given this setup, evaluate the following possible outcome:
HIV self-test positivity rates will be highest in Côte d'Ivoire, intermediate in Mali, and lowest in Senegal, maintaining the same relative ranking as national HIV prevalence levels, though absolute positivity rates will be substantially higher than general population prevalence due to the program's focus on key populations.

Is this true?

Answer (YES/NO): NO